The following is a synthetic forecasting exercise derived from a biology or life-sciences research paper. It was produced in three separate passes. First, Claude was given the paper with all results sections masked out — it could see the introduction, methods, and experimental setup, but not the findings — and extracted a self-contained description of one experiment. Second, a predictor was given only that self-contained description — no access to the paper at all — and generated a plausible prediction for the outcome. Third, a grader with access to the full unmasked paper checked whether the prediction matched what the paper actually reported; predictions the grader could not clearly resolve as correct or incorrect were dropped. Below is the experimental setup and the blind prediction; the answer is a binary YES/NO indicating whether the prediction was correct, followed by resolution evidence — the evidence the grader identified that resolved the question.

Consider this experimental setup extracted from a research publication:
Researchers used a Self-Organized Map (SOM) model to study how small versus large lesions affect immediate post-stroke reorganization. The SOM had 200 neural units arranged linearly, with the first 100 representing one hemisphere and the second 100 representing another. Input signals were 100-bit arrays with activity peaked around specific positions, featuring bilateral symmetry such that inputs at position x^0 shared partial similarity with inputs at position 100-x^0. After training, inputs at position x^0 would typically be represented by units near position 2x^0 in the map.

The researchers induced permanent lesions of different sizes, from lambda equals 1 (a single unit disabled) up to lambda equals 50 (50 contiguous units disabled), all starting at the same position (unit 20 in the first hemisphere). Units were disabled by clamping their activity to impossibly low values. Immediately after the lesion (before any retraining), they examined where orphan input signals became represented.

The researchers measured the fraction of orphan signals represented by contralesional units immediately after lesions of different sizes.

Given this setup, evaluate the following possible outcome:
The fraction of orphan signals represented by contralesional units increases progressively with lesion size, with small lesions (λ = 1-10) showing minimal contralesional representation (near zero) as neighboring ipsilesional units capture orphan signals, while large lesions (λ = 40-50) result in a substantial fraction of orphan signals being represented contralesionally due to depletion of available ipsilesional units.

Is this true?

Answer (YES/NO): NO